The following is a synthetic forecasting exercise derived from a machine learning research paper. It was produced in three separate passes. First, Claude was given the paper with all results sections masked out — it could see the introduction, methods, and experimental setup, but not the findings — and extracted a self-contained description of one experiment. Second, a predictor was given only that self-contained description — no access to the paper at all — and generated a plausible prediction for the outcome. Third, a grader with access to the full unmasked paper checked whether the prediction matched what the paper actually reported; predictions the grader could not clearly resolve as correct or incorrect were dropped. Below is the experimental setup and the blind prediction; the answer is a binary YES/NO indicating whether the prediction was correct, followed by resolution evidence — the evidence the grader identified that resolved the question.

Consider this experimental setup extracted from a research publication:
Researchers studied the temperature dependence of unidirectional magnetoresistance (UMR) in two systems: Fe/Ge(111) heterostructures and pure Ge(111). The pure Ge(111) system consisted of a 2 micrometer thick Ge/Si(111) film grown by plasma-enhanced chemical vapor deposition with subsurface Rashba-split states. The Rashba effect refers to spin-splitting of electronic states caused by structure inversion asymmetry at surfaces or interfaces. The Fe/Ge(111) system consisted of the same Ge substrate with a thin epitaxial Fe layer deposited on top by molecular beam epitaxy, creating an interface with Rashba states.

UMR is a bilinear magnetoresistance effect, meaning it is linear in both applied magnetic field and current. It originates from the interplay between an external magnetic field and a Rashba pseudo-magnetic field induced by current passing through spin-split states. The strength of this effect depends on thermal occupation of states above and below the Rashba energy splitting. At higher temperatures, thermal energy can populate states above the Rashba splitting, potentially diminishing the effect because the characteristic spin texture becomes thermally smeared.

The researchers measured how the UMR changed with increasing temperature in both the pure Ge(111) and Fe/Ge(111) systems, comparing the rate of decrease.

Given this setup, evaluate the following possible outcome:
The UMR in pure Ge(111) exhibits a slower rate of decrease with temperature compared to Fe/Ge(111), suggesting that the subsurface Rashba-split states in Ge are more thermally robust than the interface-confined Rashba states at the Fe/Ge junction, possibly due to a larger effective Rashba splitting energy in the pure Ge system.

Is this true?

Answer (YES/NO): NO